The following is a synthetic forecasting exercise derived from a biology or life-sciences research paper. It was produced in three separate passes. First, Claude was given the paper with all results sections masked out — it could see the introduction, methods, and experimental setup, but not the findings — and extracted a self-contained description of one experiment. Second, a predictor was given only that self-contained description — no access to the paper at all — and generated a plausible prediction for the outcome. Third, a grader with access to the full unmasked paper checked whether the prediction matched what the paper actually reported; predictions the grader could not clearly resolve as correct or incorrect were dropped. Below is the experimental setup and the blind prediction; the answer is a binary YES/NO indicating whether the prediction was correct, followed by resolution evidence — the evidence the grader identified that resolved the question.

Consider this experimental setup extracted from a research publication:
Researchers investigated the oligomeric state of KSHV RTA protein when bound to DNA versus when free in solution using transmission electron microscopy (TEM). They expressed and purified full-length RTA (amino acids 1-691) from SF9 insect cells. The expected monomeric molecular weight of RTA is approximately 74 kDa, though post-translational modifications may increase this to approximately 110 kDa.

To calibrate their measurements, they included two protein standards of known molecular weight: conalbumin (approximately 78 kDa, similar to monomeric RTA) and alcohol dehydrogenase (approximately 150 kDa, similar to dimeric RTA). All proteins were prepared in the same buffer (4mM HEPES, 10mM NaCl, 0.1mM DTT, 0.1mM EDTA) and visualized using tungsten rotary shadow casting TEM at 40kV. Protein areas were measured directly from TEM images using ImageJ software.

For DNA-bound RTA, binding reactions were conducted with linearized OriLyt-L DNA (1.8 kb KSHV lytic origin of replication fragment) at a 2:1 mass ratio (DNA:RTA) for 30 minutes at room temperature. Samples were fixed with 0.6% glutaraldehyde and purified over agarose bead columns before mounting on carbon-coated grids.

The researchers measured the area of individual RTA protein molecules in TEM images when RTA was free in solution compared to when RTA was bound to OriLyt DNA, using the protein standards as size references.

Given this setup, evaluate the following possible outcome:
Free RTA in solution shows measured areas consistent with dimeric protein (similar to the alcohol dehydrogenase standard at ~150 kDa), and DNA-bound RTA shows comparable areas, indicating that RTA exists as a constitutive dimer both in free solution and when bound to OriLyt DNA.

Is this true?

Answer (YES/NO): NO